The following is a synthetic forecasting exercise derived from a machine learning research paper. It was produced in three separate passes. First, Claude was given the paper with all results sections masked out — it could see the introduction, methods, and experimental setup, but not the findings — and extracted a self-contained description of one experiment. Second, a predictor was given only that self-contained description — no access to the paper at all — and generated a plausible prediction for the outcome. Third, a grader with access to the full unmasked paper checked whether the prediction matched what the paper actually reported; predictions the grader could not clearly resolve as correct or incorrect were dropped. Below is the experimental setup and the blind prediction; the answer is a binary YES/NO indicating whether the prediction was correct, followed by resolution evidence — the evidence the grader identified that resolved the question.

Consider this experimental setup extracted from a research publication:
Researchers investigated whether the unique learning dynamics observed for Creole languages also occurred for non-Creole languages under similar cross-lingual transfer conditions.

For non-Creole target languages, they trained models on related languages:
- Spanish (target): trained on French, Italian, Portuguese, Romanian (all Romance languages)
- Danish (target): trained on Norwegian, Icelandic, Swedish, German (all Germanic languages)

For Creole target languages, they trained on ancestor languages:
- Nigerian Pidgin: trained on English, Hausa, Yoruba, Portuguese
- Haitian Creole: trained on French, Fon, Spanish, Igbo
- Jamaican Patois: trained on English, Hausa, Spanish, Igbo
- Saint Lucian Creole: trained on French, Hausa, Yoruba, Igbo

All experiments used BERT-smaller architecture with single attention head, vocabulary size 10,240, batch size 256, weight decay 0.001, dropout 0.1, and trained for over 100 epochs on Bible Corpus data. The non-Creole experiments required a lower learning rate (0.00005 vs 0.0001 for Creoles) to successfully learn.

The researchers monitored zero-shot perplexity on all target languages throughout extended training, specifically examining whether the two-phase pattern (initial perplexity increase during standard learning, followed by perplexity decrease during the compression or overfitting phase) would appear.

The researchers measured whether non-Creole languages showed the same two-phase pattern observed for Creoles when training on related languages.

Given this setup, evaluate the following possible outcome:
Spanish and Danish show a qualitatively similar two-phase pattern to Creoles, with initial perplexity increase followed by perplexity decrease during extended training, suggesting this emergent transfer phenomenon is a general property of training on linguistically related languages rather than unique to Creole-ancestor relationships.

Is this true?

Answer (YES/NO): NO